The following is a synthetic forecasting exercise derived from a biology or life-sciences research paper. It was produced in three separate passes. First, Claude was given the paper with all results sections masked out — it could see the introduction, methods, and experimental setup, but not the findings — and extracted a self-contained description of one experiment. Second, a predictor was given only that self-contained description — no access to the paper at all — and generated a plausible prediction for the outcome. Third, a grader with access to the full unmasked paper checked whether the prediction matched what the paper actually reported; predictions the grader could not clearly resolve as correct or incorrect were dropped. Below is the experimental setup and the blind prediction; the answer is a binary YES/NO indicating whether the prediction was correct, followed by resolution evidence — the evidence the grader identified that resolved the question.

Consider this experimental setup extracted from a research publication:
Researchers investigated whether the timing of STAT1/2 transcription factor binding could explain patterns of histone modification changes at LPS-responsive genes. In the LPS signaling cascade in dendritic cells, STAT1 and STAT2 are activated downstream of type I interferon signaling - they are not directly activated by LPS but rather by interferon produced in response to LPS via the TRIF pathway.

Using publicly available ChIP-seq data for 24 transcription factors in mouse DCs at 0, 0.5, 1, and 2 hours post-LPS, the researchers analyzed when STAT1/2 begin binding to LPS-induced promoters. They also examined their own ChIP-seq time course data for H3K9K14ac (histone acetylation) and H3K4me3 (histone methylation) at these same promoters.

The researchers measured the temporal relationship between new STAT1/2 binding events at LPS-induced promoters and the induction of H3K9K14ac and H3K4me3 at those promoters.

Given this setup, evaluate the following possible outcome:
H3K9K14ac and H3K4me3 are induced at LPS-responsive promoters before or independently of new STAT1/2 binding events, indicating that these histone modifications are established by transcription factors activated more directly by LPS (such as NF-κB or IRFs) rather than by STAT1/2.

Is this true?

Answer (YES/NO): NO